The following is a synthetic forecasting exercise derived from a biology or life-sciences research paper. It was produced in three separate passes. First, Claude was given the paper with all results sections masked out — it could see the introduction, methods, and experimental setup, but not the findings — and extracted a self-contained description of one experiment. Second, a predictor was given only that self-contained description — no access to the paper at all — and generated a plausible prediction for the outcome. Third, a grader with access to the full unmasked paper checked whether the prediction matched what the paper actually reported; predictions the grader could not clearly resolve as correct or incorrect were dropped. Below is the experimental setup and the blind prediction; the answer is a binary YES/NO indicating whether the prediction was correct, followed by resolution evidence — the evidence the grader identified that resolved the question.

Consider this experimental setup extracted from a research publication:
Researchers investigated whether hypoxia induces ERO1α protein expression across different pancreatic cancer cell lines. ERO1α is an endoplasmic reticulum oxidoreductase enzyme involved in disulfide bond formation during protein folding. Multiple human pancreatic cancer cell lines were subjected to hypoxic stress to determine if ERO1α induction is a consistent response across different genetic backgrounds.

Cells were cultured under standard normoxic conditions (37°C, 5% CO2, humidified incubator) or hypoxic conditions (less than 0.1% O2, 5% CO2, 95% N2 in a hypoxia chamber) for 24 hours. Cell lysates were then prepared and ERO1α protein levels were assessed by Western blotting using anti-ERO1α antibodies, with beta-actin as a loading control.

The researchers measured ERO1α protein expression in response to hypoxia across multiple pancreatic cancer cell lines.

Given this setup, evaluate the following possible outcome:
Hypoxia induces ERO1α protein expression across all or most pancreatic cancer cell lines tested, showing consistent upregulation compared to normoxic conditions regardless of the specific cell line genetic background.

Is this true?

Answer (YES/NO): YES